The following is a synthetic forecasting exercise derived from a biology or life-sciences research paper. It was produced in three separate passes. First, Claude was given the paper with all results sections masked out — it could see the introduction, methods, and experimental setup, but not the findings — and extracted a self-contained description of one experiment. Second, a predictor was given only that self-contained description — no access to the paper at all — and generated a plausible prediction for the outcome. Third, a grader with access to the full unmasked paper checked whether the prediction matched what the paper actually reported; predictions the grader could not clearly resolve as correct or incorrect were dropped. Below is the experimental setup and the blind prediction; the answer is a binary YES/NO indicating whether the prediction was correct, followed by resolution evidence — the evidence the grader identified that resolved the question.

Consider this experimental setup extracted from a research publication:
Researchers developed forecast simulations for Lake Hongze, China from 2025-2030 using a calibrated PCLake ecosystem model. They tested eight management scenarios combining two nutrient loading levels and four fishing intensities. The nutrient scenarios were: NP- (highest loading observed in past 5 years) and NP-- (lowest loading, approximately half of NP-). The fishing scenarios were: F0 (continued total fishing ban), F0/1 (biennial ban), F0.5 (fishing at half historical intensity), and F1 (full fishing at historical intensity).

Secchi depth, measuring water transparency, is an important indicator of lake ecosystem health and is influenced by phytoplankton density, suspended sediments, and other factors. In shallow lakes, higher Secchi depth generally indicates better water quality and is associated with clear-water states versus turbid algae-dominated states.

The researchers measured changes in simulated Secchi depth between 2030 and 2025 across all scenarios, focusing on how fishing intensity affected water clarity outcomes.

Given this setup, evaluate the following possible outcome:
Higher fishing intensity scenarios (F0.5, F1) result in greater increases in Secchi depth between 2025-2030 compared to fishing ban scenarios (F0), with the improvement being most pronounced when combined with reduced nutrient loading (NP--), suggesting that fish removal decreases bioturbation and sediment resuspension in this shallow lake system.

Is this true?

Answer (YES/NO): NO